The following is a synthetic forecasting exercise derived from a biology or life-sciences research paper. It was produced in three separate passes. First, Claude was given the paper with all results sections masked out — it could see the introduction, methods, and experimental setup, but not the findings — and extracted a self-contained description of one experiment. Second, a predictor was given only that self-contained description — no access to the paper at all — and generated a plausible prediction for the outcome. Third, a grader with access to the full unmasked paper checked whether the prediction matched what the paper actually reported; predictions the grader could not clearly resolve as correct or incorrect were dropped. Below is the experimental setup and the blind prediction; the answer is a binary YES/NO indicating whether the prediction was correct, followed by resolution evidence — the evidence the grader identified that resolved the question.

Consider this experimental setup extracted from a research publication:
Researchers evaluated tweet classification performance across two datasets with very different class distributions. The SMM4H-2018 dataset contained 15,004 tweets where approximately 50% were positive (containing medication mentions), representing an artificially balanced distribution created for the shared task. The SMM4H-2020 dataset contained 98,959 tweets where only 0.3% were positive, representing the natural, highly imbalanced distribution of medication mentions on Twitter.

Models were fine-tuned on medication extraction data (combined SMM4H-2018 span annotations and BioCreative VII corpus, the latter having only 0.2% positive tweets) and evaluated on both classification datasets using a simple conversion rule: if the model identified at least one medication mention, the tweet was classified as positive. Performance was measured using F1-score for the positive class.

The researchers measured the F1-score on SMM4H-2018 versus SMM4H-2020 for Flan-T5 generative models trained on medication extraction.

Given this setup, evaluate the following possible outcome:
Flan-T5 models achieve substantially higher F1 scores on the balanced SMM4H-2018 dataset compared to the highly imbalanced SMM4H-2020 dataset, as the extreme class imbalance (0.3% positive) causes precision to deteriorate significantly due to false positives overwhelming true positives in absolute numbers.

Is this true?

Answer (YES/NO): YES